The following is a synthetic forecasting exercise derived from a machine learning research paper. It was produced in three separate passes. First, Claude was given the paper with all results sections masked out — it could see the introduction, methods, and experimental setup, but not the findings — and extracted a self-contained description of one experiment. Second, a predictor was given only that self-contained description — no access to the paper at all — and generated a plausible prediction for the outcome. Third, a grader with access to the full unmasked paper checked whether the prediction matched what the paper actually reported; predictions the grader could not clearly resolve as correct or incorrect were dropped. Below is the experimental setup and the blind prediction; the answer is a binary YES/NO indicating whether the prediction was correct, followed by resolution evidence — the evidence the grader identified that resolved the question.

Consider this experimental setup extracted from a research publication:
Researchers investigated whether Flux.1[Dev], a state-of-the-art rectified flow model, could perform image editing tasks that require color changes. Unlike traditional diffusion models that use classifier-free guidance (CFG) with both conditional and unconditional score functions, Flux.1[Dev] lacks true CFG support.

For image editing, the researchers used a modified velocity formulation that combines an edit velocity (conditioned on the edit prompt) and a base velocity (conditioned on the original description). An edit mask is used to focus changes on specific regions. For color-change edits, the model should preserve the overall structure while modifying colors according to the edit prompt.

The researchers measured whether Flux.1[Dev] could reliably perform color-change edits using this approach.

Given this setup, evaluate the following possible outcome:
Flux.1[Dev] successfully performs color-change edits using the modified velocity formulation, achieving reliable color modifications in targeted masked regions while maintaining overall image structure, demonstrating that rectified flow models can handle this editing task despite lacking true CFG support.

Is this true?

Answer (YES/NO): NO